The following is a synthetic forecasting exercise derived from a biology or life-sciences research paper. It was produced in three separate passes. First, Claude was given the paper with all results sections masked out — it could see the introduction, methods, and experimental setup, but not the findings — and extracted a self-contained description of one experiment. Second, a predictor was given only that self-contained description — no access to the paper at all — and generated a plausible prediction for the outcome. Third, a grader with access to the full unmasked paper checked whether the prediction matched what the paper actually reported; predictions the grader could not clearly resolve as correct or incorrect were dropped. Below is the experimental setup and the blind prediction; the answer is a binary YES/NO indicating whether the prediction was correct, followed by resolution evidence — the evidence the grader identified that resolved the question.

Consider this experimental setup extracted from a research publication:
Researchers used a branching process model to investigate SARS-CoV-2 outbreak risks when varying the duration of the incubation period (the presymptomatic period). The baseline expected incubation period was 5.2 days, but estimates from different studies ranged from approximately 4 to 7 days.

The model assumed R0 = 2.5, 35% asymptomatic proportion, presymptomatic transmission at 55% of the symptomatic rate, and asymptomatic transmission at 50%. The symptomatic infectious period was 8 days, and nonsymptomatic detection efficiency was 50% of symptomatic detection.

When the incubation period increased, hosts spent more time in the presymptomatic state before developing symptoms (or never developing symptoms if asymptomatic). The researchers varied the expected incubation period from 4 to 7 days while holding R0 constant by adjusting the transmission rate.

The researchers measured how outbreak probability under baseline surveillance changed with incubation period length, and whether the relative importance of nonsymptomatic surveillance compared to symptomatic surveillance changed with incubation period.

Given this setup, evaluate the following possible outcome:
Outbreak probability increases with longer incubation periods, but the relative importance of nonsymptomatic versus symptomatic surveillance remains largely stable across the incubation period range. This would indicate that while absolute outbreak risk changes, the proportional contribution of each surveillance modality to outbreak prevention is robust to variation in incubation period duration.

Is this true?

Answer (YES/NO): NO